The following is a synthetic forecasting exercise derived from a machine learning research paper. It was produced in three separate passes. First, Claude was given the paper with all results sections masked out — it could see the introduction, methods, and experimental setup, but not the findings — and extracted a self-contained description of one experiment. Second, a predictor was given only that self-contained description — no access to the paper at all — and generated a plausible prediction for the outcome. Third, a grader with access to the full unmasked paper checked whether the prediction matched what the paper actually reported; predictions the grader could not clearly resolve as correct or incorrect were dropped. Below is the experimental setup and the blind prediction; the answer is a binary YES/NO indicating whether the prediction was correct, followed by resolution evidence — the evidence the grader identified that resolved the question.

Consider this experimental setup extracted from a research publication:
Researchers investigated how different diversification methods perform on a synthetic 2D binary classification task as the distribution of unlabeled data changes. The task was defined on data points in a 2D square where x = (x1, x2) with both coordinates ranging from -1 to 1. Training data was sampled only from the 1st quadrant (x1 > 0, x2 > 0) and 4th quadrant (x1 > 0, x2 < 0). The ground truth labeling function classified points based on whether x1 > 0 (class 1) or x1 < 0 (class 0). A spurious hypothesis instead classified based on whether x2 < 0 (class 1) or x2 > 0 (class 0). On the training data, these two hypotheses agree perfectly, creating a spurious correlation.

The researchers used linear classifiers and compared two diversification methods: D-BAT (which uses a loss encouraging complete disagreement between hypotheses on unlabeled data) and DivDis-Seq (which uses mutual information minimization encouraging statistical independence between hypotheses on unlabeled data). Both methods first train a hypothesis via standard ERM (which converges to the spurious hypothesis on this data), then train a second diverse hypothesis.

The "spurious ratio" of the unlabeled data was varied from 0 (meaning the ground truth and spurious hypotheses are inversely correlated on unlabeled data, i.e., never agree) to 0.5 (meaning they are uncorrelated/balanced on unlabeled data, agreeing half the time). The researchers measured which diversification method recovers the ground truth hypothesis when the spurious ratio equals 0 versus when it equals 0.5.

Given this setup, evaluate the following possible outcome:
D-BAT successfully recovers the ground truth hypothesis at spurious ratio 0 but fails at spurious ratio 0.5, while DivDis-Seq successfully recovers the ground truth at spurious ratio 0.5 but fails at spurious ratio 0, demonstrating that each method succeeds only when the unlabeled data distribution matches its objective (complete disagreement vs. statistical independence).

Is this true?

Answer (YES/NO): YES